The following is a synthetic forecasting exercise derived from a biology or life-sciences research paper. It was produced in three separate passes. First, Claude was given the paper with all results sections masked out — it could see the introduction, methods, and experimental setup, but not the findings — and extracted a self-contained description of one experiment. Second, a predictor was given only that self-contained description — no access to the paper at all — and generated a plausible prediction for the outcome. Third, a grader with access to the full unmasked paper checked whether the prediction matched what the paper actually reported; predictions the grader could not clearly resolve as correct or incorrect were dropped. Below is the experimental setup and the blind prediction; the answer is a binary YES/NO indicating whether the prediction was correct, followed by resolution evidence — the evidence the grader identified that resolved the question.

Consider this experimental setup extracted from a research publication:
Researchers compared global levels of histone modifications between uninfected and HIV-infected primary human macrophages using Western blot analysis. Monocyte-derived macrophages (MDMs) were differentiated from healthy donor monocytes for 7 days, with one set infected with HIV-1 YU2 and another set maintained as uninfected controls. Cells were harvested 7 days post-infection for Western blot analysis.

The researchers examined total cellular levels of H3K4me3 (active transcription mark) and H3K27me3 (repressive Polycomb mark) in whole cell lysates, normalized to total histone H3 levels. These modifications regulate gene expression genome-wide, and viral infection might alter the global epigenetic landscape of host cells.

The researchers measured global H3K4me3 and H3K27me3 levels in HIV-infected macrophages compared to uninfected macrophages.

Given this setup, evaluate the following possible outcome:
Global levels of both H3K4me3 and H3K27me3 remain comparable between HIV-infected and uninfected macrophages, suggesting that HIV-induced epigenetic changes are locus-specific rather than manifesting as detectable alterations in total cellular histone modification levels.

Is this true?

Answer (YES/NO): YES